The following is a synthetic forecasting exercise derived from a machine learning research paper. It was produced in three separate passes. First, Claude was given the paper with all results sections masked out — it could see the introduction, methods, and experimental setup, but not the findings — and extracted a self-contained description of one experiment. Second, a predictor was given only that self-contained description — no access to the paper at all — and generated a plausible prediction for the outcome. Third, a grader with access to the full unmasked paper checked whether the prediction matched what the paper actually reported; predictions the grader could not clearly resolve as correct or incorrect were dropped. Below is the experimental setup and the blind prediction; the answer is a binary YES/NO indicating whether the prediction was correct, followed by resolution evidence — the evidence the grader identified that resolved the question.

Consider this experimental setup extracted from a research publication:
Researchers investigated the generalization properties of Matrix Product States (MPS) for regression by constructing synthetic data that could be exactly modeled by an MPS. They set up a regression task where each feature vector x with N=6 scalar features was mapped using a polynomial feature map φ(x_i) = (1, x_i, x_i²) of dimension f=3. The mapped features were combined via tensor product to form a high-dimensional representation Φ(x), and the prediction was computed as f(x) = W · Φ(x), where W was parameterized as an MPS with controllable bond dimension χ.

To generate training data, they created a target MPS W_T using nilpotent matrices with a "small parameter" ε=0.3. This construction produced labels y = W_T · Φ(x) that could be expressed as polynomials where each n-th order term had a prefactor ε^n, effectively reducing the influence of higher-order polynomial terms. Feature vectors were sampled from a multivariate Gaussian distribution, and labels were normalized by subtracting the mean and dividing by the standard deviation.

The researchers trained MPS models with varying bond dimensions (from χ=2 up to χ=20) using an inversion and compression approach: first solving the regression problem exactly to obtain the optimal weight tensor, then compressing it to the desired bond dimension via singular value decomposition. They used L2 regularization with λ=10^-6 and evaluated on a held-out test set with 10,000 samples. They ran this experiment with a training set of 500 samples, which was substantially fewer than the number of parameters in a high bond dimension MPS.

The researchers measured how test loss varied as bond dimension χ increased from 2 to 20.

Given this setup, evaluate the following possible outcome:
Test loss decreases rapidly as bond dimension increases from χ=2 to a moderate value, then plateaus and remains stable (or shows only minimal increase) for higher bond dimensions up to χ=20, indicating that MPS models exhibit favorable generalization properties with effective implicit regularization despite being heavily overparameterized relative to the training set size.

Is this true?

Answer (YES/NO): NO